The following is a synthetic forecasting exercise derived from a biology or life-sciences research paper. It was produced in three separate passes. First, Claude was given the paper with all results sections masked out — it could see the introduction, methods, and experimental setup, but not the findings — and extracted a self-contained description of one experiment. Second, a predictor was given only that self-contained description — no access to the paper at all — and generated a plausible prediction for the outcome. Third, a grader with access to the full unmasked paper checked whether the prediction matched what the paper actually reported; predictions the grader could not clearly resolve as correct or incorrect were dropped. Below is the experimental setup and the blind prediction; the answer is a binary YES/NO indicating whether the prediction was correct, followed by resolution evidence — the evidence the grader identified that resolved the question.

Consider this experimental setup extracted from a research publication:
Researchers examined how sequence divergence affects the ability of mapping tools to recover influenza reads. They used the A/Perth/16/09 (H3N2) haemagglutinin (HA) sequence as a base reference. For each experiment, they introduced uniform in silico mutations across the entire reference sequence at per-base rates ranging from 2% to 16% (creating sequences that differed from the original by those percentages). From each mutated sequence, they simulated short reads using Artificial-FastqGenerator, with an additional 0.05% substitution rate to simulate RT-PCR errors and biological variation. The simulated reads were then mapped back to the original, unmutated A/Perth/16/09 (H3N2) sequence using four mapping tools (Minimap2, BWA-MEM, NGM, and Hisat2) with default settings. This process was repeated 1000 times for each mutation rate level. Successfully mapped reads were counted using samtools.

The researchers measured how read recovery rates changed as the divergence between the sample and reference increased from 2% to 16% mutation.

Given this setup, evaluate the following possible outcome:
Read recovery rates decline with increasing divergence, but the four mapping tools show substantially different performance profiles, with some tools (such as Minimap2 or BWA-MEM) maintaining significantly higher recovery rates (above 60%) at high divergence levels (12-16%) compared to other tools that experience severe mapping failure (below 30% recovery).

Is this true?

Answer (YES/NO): NO